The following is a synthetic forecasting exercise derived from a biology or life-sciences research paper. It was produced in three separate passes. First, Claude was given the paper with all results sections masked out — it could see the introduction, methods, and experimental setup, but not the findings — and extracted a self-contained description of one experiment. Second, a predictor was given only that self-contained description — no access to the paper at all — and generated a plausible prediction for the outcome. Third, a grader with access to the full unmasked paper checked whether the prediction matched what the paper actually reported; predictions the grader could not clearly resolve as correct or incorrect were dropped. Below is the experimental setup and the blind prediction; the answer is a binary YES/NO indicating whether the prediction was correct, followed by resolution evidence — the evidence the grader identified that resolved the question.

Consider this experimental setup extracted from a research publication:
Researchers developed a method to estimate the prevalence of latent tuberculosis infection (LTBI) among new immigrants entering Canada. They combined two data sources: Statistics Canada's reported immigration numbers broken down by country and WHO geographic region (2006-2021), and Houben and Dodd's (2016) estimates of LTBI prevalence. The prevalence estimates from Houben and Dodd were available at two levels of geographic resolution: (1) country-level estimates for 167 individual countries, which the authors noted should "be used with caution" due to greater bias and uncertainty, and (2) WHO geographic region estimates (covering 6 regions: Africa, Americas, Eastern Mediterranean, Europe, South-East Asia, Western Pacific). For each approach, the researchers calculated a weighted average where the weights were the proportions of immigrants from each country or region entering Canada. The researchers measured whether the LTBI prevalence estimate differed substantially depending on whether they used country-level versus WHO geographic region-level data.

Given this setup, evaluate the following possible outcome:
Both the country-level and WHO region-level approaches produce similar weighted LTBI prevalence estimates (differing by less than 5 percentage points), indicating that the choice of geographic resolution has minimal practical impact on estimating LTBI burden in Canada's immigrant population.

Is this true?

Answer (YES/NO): YES